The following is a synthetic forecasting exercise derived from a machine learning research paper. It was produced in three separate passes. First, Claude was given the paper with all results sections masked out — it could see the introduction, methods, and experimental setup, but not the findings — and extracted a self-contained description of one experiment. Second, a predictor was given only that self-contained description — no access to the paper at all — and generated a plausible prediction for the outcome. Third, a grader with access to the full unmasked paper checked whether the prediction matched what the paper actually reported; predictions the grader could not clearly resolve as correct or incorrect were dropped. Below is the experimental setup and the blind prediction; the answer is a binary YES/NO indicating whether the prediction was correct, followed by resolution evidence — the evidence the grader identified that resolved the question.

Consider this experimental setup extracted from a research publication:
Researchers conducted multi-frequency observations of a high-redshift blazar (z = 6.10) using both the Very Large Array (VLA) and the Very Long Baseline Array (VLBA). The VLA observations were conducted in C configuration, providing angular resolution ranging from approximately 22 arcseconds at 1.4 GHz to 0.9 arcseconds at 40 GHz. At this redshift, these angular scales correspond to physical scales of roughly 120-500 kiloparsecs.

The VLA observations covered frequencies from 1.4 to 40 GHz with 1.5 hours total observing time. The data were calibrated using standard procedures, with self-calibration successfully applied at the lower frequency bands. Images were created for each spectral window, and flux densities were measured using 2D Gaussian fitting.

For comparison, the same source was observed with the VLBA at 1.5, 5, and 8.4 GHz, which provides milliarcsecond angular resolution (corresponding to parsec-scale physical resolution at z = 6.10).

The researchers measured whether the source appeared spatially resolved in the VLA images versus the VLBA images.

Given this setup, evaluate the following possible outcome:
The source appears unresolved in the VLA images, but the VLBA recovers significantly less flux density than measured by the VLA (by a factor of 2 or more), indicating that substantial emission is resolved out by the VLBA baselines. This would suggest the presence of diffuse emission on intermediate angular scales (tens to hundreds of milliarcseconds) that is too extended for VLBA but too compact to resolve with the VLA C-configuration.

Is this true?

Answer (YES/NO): NO